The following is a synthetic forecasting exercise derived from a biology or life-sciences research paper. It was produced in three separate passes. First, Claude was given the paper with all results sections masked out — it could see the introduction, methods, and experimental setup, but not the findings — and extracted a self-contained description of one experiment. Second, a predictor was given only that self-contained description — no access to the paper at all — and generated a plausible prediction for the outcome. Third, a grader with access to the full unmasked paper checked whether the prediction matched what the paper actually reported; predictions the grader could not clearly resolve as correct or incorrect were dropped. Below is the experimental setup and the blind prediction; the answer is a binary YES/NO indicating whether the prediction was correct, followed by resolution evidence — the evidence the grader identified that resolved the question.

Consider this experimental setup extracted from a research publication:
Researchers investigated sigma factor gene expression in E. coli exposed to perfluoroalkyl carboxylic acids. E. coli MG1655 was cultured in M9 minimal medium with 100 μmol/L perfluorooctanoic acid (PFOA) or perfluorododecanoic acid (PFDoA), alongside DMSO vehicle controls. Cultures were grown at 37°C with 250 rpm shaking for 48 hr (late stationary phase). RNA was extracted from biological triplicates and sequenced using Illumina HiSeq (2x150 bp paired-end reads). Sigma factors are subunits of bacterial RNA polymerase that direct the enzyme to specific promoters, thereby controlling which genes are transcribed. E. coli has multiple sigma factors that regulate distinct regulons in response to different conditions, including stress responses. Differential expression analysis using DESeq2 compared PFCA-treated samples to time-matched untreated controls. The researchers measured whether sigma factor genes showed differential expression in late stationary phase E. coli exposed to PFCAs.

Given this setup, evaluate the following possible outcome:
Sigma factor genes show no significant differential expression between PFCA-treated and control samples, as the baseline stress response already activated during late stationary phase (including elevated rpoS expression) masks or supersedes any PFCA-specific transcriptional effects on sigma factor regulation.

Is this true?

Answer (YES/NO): NO